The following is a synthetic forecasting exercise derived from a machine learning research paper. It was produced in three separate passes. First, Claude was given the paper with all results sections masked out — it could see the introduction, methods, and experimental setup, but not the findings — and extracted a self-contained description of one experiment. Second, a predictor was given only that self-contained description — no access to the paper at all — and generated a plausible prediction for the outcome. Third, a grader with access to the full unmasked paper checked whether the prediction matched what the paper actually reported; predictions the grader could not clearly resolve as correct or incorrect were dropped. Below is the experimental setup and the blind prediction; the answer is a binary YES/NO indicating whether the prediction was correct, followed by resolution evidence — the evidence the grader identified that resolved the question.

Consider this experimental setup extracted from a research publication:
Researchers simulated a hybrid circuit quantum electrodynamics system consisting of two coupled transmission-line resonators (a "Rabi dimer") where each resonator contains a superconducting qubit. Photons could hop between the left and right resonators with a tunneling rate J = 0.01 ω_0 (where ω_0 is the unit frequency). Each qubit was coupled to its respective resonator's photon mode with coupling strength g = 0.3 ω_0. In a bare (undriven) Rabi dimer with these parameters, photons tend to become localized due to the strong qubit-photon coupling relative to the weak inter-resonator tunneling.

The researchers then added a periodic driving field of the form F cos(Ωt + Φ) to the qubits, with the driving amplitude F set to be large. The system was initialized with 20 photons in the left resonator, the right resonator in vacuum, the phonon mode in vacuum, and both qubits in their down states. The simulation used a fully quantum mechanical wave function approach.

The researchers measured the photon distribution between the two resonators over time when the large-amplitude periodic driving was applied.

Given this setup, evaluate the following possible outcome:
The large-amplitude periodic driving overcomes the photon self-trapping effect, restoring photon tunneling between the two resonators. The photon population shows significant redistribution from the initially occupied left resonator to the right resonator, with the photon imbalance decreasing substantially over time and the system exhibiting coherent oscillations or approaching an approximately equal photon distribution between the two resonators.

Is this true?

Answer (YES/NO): YES